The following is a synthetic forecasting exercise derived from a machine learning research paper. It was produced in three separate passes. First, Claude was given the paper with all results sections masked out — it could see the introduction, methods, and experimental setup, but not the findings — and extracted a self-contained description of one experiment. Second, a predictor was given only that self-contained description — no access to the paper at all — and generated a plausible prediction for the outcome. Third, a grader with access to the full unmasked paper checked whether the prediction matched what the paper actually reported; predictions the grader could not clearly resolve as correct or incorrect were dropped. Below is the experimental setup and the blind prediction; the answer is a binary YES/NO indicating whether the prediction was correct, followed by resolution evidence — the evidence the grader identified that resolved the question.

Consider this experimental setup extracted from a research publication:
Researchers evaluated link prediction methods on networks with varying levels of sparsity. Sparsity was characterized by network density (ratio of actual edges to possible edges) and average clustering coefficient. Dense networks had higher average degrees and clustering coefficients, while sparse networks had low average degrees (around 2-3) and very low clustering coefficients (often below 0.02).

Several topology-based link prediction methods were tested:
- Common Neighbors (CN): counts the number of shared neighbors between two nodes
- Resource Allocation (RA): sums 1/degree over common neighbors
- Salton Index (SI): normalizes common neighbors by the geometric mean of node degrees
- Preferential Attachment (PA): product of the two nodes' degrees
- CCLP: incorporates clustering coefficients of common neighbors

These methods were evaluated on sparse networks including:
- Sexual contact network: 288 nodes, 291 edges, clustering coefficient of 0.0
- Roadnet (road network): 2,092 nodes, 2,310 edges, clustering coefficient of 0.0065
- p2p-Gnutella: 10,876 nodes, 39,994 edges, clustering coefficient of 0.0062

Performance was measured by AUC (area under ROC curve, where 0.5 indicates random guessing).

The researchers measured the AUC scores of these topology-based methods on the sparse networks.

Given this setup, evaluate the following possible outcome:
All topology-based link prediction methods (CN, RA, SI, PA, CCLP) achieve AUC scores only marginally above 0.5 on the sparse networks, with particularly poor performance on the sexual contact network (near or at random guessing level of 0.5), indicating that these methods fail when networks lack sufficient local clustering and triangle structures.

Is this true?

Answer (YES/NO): NO